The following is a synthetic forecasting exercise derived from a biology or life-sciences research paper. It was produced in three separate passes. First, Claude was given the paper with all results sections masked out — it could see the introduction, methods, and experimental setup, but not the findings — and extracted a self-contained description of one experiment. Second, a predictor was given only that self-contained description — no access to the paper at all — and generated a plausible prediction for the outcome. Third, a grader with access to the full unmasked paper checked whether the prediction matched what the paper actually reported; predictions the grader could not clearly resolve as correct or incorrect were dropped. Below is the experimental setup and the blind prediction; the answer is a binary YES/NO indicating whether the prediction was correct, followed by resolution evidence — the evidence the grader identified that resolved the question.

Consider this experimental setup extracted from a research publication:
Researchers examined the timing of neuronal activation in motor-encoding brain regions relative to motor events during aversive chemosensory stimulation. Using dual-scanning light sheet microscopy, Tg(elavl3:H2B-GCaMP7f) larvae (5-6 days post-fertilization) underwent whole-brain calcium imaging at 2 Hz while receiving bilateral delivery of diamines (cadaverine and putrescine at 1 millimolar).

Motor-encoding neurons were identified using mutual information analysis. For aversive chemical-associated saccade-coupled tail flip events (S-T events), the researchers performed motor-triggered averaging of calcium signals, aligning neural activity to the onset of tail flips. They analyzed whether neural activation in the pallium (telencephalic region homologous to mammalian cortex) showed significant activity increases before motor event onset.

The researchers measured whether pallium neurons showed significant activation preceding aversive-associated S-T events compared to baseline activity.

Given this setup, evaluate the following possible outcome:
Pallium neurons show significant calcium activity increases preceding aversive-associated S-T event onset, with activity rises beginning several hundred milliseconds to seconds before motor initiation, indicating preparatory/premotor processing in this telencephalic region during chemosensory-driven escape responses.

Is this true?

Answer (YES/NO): YES